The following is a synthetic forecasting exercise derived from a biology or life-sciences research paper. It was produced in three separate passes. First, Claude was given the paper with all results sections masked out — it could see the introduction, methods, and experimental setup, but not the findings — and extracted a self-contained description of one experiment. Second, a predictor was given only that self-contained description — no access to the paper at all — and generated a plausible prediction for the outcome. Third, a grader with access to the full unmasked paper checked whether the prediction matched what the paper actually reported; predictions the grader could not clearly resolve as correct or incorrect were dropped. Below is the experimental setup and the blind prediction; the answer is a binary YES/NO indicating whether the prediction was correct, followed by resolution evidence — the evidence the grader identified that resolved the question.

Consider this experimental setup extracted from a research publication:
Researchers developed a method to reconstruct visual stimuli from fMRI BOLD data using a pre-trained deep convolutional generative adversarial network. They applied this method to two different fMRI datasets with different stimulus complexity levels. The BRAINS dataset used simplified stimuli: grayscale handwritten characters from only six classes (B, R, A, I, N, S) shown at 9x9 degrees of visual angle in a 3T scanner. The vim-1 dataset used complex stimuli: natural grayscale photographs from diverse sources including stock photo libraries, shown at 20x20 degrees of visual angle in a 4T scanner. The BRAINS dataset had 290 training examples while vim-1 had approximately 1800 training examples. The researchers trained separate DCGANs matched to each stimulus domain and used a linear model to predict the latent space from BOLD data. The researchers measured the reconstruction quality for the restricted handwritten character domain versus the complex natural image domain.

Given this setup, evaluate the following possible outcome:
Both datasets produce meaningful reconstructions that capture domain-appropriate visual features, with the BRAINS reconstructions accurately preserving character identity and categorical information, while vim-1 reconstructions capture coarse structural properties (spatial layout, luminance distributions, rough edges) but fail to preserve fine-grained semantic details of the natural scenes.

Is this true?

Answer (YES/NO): NO